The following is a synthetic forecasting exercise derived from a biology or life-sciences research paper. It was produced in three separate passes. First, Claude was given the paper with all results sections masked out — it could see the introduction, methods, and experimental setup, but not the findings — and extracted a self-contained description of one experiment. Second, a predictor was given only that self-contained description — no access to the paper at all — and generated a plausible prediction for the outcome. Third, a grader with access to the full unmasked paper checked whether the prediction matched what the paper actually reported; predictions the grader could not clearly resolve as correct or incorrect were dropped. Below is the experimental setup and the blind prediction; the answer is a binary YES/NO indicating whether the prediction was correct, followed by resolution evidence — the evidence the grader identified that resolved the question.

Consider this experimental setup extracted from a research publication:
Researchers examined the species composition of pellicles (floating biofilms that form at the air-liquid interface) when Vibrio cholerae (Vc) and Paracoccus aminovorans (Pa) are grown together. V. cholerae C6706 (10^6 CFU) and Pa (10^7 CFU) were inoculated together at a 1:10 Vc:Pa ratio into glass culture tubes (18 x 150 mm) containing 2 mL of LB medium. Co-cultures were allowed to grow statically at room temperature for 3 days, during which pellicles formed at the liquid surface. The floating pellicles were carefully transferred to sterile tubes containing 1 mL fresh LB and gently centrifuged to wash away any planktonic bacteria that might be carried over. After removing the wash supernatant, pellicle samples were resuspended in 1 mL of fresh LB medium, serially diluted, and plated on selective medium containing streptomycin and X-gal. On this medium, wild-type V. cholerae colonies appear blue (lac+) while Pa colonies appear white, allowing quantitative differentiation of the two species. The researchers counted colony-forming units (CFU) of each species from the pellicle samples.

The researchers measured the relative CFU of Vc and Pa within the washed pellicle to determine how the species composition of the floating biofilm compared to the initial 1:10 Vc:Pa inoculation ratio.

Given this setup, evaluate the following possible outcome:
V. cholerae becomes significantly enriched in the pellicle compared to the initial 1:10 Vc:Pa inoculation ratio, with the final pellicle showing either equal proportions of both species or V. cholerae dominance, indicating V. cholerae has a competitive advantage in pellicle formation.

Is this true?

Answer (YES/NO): YES